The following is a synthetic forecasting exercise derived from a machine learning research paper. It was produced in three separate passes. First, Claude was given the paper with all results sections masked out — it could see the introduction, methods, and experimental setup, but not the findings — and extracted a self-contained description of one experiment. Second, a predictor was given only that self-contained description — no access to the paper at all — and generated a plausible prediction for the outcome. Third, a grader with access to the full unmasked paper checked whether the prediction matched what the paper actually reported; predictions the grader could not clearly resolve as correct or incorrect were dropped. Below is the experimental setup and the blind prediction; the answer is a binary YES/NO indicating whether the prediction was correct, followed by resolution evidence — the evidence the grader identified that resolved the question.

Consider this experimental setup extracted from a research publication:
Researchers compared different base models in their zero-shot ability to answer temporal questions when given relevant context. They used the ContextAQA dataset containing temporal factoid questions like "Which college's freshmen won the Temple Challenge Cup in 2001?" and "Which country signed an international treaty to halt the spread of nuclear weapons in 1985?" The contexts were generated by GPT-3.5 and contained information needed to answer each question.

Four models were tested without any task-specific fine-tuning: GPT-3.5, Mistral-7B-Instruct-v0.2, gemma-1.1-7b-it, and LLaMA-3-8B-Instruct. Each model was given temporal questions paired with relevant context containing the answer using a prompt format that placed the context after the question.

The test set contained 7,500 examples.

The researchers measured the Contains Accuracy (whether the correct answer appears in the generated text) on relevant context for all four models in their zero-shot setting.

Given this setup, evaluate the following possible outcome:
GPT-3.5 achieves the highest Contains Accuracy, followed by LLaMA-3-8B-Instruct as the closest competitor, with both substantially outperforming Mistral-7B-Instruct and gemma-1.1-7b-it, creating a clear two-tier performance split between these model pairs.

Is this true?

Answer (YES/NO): NO